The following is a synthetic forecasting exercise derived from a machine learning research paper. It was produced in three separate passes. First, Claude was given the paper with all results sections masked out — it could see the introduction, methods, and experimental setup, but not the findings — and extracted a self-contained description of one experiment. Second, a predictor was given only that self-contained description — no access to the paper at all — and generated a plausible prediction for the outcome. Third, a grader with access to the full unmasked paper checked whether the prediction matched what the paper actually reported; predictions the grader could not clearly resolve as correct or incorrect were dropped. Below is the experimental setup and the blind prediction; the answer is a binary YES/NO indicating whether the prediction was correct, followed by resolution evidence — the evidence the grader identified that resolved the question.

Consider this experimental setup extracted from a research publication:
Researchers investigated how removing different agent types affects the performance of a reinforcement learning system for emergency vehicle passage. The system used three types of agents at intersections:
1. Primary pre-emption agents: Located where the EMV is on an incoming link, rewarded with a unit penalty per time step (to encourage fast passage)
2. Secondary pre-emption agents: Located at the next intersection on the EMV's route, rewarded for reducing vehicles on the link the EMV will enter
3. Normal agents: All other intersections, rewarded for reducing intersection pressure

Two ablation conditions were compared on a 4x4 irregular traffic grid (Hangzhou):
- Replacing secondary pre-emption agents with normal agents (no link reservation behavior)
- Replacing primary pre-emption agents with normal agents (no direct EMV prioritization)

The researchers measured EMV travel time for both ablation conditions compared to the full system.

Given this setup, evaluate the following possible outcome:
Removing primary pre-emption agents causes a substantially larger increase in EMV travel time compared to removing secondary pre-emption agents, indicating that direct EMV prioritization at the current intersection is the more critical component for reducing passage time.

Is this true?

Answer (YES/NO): YES